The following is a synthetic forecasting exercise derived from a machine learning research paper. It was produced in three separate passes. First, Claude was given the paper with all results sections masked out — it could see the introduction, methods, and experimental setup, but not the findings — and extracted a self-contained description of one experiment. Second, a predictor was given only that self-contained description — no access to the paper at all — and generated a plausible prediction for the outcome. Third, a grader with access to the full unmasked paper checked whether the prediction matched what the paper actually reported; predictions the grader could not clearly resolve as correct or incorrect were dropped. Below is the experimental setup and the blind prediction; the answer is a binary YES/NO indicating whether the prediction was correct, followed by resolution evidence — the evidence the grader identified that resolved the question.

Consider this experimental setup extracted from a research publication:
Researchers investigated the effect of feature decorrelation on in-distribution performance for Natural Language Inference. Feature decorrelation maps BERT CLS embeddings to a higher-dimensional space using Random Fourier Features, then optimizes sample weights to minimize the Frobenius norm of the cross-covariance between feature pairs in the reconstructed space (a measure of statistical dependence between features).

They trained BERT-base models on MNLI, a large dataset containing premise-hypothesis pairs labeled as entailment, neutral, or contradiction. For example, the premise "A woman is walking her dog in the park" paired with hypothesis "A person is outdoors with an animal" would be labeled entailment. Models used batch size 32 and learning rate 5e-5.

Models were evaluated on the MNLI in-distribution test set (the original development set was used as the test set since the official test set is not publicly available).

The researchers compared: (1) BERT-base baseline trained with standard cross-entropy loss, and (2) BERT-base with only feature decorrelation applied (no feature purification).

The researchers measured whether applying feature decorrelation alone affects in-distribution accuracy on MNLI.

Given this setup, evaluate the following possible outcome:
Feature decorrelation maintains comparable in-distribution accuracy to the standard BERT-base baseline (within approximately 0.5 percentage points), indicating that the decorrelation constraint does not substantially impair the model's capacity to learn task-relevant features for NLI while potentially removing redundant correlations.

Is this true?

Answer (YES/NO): NO